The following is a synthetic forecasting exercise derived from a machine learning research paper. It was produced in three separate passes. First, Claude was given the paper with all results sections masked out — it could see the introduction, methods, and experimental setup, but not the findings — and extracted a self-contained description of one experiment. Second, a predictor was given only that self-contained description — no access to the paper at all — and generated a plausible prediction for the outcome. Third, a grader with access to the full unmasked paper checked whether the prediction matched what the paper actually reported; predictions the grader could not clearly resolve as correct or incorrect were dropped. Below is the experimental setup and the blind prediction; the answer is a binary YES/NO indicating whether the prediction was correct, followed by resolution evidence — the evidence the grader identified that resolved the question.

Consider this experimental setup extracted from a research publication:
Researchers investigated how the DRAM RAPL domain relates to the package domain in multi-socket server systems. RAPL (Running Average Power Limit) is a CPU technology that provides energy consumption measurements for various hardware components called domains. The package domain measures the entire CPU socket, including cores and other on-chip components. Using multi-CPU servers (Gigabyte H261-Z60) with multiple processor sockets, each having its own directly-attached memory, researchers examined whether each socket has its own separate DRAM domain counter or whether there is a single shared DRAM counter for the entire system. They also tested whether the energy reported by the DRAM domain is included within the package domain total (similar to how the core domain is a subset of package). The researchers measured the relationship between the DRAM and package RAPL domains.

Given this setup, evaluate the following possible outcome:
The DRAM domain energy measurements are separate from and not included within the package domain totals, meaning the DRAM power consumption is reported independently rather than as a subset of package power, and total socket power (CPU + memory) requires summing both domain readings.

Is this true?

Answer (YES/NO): YES